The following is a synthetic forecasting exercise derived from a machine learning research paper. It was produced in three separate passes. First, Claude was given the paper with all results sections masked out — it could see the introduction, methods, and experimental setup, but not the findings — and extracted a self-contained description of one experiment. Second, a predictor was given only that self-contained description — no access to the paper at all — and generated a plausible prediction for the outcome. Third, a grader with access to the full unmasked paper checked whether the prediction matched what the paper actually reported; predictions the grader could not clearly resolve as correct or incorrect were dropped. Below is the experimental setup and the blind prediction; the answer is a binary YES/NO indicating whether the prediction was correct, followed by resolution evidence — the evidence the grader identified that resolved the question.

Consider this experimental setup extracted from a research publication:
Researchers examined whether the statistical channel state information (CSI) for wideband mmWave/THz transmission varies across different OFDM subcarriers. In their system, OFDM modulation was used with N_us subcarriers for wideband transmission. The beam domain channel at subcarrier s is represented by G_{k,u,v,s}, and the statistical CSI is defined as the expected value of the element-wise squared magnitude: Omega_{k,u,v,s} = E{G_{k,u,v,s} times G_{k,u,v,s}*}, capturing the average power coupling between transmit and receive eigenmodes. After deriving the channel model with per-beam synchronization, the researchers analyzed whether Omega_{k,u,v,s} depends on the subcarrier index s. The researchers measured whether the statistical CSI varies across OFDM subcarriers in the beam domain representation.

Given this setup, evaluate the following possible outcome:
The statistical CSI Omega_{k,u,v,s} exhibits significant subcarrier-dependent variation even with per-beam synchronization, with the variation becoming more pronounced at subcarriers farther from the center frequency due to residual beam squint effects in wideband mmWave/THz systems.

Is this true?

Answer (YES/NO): NO